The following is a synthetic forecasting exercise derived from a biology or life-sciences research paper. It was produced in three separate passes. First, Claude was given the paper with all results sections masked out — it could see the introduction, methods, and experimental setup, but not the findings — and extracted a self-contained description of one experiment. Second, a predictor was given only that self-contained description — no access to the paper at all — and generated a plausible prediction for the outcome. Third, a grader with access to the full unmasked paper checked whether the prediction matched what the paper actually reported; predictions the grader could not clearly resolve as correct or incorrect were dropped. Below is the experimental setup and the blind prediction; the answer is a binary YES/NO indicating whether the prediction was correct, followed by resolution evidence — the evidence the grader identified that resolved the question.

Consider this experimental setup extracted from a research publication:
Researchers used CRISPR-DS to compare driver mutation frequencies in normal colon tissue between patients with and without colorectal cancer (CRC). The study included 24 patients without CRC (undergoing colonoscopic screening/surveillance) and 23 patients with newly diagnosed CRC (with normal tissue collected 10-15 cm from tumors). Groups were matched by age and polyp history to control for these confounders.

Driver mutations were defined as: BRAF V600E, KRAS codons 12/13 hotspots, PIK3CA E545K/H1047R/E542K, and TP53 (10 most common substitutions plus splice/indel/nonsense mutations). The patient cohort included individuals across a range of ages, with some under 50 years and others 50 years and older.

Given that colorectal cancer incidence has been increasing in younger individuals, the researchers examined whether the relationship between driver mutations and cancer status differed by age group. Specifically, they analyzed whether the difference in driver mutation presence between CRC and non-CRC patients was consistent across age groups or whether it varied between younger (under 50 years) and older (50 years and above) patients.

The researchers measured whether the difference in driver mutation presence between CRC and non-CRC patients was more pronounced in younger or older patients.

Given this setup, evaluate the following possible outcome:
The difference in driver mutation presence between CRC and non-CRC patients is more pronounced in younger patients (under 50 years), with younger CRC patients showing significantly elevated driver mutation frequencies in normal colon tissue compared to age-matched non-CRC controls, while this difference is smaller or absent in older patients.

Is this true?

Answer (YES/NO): YES